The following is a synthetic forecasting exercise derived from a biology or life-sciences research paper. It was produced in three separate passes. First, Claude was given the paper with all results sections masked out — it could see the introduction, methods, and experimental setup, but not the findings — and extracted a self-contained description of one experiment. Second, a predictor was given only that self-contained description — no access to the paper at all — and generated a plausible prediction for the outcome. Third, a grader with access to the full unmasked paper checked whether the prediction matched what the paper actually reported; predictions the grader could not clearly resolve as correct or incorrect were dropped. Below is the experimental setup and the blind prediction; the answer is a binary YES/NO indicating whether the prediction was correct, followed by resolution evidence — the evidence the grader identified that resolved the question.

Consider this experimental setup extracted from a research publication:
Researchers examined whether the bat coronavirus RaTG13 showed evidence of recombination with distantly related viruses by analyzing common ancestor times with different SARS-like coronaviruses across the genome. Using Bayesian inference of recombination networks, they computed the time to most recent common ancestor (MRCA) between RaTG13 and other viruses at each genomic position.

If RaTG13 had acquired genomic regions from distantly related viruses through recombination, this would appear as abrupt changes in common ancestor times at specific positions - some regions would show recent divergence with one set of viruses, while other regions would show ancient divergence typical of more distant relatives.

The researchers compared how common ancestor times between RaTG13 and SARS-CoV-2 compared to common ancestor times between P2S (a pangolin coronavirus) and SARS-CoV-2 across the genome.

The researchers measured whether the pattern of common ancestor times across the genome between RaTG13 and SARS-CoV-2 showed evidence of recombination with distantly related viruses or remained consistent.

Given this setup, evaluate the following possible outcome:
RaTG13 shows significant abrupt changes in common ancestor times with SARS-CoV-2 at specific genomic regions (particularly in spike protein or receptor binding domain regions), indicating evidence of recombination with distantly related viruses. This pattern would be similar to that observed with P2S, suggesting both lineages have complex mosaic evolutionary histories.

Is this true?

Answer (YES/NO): NO